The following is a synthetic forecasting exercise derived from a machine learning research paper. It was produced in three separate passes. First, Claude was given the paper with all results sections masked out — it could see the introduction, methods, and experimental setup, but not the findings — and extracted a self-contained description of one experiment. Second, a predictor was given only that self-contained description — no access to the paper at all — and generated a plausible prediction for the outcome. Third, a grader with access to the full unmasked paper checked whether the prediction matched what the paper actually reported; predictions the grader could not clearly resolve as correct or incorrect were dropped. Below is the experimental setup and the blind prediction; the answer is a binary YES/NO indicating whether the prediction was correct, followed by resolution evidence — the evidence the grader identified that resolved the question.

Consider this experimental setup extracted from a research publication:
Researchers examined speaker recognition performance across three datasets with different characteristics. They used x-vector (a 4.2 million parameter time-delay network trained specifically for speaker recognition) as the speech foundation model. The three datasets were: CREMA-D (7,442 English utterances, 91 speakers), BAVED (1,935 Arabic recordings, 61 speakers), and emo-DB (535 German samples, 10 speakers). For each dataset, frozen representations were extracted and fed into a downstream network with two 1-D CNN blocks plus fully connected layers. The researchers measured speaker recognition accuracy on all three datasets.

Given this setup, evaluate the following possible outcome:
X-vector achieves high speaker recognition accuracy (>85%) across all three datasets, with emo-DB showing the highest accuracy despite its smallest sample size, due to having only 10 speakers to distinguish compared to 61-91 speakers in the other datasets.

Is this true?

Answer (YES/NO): NO